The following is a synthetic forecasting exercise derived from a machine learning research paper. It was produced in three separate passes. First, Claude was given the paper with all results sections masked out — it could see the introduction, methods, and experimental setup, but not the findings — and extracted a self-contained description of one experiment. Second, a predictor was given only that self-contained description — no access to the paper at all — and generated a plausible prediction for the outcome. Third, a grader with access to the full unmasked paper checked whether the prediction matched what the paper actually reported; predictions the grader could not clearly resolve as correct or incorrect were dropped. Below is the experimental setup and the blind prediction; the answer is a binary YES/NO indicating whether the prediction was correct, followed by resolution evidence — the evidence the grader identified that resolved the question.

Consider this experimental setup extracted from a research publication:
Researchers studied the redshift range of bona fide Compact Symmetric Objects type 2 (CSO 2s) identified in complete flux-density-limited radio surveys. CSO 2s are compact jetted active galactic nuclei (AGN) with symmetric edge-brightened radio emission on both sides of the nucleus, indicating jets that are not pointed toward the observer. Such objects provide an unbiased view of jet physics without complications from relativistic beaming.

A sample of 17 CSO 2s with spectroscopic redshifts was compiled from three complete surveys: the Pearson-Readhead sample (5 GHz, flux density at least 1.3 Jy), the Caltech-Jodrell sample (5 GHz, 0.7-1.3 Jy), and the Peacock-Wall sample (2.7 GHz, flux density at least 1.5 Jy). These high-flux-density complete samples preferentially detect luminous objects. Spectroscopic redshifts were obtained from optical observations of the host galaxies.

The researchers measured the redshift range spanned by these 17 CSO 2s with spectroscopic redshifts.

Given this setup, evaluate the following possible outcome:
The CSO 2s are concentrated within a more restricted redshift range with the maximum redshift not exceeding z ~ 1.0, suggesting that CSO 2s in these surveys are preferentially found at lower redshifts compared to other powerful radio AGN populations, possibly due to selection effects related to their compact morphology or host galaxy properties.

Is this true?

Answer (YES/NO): NO